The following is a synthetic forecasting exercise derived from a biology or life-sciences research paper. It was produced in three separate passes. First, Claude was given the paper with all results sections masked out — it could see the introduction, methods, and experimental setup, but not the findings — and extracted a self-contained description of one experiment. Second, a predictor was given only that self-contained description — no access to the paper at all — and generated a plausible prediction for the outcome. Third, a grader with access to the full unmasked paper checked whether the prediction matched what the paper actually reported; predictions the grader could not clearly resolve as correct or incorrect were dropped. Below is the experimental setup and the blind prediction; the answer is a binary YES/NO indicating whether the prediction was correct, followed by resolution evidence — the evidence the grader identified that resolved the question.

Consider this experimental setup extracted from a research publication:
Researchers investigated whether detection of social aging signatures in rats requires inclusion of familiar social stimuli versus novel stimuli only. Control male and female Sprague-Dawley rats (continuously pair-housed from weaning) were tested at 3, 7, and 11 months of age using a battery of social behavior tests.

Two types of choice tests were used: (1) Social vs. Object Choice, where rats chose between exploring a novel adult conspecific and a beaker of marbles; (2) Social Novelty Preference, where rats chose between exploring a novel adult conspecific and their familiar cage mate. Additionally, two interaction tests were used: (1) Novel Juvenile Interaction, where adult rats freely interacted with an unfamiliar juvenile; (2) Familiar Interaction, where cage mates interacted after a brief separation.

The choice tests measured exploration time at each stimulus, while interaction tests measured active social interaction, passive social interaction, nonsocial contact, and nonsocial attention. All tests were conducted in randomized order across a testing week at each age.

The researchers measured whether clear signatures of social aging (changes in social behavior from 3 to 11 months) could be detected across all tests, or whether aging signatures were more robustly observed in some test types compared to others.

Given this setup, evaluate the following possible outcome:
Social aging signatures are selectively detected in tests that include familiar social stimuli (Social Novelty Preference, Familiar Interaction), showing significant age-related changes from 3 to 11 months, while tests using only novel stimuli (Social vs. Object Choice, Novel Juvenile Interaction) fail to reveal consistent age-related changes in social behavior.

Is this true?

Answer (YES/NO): NO